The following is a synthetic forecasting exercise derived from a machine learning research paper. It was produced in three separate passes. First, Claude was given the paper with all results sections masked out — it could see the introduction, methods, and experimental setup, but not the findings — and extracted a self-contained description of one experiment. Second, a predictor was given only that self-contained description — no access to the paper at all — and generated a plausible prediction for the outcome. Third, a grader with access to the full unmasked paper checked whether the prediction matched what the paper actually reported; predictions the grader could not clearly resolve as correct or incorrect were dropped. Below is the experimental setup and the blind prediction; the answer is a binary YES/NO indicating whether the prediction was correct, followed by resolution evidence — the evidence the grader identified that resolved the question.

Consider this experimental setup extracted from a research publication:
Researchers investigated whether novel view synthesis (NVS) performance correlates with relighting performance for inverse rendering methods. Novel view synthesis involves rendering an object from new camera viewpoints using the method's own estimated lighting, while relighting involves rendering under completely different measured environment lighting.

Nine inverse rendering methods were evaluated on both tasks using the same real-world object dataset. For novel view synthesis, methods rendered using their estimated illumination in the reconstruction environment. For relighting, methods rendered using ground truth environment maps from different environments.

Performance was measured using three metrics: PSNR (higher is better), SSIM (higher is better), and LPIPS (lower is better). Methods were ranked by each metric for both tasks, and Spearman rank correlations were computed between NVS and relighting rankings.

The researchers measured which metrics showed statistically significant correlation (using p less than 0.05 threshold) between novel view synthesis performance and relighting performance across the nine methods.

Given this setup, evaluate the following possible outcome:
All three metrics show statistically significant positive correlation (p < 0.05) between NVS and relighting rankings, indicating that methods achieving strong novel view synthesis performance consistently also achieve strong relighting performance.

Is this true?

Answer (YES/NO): NO